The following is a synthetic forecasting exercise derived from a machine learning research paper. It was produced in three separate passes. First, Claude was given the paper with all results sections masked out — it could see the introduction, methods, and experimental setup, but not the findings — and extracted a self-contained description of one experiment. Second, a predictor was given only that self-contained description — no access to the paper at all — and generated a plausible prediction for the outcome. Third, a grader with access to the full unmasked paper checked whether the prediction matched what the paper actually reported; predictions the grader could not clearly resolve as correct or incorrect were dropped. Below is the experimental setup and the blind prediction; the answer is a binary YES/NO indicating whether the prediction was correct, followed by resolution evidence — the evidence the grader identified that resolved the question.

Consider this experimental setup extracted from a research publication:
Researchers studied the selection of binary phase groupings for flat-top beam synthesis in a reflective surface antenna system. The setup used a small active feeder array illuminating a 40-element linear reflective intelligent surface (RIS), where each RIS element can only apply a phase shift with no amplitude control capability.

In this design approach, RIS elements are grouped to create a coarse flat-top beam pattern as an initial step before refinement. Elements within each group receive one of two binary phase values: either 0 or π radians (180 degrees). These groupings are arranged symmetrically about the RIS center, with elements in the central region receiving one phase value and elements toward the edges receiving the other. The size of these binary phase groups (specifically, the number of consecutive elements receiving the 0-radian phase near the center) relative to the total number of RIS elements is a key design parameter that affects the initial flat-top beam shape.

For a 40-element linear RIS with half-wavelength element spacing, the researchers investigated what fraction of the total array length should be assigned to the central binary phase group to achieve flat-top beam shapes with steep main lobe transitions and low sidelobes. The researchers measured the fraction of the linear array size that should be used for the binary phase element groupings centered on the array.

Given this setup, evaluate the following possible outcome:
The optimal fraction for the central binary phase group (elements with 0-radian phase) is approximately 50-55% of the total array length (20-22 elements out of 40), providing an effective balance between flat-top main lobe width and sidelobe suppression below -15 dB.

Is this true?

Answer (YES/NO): NO